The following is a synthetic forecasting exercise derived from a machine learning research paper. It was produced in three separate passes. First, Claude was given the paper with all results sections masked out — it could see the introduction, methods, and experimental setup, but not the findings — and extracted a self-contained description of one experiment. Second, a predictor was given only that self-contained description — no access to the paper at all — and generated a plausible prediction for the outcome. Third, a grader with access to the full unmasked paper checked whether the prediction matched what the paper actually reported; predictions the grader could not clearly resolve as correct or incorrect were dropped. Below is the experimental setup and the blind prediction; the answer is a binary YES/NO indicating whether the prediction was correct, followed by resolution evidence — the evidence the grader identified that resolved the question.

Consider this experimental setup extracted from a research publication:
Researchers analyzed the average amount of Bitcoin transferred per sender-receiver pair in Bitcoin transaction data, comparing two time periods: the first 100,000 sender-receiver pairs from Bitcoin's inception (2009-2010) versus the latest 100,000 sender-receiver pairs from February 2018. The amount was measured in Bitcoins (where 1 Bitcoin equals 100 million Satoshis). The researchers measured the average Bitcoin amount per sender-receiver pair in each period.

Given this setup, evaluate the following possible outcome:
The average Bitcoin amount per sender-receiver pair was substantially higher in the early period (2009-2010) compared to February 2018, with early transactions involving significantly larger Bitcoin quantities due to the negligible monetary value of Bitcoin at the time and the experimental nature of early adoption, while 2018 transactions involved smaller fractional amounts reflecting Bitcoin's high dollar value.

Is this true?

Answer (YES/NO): YES